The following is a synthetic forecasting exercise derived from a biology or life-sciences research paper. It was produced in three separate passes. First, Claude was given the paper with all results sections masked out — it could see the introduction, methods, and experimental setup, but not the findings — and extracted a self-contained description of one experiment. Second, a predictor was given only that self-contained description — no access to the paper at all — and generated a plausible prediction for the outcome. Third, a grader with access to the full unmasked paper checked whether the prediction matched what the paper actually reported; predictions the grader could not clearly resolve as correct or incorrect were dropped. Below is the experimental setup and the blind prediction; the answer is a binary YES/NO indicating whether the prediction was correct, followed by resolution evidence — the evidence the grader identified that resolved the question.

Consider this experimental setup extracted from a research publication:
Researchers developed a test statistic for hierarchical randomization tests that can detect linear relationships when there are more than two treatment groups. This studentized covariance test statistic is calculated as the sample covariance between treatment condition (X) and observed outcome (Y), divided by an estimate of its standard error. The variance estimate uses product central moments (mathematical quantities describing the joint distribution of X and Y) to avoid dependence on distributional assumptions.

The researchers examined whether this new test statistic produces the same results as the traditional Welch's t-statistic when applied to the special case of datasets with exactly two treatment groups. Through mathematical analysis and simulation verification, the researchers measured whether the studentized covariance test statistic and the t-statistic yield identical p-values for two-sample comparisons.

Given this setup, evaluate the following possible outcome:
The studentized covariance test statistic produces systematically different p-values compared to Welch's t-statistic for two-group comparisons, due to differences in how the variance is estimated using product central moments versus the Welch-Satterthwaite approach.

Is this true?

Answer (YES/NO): NO